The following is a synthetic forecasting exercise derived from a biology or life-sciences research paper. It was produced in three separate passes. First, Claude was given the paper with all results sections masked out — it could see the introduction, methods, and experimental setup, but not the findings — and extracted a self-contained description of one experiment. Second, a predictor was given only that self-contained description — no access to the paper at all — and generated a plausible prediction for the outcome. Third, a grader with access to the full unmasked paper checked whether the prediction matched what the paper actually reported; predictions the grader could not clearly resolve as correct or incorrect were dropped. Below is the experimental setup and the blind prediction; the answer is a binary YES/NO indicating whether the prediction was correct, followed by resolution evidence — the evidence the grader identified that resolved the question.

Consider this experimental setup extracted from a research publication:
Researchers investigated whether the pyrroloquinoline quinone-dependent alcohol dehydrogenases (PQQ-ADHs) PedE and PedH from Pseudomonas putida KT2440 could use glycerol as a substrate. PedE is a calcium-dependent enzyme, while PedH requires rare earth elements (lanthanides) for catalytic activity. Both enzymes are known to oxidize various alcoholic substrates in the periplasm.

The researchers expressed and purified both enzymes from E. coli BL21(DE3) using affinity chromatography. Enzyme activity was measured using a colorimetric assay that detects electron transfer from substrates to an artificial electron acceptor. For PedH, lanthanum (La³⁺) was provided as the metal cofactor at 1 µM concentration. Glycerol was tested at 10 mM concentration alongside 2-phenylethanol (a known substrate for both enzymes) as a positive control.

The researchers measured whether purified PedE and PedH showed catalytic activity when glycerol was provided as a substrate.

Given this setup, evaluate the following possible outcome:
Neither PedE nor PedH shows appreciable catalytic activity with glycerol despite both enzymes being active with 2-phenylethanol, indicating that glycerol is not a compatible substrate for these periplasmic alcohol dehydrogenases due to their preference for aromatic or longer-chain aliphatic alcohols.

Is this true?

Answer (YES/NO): NO